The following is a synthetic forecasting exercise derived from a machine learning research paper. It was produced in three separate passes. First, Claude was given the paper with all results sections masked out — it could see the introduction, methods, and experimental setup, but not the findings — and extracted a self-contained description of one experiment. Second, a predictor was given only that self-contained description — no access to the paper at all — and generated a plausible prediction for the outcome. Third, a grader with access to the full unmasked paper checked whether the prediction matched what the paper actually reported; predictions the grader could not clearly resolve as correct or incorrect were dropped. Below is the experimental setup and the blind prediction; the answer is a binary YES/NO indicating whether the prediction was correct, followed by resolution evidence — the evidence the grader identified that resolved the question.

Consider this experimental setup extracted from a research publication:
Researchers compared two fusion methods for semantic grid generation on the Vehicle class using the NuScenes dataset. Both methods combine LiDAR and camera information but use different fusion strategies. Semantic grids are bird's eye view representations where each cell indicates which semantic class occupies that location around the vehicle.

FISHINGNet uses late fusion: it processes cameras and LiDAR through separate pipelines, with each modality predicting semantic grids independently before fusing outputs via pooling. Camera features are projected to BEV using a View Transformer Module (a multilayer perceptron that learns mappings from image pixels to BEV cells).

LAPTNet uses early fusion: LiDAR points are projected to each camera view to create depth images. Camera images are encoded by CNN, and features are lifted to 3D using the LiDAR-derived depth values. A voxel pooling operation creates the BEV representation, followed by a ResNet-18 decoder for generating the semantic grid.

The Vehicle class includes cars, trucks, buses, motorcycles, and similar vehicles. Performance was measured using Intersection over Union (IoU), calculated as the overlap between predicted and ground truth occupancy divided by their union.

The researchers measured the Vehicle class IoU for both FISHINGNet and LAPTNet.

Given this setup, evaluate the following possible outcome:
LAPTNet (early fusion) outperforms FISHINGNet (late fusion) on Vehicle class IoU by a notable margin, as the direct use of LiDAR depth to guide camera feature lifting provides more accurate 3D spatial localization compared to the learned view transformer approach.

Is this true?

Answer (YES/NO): NO